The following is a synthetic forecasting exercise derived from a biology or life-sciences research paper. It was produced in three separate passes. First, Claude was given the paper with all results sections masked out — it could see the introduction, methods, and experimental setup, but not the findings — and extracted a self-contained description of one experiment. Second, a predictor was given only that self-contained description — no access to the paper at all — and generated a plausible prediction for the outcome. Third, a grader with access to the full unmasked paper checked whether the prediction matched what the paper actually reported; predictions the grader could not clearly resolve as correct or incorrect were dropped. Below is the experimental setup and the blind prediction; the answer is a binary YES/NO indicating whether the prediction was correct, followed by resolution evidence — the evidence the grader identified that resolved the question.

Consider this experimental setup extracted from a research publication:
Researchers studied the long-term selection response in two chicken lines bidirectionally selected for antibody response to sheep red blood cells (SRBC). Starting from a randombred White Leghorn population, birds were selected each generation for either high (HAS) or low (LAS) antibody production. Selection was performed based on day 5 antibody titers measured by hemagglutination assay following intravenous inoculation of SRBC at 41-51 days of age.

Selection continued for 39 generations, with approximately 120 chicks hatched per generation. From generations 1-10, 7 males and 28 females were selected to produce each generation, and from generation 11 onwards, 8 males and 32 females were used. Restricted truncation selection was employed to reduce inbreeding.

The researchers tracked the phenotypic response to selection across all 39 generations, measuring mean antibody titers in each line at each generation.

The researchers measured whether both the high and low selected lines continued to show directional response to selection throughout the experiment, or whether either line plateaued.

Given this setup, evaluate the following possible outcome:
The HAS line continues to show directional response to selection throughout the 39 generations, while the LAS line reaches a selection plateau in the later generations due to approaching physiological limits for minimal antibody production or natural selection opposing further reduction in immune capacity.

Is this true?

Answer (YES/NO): YES